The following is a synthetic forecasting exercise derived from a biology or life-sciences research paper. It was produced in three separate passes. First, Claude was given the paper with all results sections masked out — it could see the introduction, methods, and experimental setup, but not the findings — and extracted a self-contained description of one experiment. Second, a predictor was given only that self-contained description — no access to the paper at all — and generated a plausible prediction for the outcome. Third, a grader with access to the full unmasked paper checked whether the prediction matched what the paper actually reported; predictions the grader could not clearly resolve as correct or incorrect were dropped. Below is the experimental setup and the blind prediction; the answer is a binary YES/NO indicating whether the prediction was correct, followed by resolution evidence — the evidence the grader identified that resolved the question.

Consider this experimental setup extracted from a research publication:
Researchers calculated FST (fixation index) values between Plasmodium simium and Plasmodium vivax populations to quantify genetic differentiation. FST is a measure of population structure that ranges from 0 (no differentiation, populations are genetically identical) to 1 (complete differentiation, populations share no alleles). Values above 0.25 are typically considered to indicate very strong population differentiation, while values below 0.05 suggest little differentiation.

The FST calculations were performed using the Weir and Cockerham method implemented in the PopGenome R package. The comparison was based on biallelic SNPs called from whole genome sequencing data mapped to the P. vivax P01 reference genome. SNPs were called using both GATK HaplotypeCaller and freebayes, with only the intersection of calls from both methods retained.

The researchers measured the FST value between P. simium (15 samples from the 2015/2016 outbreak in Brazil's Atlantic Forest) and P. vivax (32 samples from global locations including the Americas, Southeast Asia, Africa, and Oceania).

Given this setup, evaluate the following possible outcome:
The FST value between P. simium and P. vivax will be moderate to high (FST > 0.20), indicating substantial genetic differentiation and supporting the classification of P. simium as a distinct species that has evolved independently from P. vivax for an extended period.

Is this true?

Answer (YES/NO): NO